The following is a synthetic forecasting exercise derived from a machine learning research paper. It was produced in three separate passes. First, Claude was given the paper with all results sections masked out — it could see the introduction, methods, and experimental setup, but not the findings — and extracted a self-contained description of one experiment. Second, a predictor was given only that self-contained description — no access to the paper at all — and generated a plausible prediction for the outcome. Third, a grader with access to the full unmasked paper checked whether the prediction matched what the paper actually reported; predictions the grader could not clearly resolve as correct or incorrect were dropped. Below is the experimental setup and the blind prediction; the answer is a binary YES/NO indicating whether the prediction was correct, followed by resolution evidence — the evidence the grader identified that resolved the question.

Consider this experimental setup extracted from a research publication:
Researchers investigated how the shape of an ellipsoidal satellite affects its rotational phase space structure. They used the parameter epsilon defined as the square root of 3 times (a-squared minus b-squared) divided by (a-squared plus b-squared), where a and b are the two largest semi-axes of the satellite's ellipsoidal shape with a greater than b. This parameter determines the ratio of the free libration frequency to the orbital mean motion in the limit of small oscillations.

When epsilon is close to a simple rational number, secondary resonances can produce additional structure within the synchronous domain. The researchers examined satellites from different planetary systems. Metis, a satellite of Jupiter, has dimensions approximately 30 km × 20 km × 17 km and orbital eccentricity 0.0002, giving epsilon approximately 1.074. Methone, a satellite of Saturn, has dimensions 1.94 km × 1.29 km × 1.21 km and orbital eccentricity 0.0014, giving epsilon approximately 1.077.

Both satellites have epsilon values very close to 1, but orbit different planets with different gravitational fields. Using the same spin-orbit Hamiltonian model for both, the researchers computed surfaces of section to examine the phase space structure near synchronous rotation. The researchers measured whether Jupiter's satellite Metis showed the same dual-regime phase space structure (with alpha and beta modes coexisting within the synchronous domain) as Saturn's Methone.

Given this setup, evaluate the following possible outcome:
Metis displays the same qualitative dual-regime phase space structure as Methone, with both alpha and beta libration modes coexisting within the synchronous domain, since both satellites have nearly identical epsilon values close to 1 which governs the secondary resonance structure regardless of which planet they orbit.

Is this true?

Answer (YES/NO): YES